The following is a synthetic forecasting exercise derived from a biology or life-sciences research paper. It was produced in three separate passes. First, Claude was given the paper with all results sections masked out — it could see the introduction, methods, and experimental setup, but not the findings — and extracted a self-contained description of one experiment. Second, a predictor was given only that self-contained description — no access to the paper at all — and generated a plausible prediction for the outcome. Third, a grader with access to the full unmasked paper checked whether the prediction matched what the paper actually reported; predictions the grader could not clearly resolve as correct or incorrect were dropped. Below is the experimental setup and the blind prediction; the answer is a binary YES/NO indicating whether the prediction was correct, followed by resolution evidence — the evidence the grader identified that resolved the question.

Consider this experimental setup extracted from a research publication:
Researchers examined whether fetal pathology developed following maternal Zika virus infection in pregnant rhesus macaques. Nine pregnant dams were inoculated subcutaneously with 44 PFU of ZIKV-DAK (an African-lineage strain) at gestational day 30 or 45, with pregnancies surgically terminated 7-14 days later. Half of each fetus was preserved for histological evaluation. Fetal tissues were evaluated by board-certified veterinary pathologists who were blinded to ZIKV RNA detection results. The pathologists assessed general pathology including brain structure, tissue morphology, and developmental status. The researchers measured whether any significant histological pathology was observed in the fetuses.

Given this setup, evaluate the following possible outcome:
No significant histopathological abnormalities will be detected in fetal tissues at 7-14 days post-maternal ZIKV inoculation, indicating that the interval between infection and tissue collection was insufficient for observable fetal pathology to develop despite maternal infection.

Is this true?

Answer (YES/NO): YES